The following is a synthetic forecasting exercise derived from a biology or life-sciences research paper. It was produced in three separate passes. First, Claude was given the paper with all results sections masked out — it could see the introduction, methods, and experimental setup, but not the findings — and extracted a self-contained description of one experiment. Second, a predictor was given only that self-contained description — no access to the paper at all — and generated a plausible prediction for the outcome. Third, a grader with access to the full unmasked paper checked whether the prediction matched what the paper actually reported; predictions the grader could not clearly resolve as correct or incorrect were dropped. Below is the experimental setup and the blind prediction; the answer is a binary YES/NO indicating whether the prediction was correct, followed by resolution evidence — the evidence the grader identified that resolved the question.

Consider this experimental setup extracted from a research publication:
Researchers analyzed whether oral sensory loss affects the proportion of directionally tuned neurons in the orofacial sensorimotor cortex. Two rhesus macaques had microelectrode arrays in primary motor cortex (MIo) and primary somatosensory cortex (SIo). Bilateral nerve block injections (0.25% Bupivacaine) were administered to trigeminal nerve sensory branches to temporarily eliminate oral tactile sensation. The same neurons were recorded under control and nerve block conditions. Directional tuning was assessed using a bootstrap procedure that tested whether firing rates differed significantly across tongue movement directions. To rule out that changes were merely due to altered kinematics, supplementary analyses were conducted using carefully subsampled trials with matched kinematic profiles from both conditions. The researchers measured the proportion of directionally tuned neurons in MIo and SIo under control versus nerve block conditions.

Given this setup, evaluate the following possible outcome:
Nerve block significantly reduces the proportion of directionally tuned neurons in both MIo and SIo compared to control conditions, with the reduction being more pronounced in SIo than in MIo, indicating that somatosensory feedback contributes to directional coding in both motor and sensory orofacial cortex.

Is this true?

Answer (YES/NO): NO